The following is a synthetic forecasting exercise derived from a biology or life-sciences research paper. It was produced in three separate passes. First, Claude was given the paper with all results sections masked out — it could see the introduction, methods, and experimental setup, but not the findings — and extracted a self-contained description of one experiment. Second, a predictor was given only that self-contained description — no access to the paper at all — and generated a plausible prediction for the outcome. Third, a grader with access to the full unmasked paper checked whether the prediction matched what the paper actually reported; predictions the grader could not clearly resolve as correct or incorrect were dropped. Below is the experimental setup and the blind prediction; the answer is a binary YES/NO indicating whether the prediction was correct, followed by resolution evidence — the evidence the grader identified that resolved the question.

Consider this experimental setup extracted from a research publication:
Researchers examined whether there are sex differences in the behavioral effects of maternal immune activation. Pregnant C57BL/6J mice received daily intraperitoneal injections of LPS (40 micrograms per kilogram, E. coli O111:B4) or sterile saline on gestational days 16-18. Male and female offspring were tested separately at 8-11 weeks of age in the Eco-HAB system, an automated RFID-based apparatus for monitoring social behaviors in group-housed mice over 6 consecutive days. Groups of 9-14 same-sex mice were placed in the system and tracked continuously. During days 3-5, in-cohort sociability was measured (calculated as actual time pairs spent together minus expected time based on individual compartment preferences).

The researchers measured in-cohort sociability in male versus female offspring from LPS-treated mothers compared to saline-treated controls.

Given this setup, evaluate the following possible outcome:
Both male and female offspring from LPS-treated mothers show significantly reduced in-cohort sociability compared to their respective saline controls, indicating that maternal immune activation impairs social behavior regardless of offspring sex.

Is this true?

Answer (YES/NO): YES